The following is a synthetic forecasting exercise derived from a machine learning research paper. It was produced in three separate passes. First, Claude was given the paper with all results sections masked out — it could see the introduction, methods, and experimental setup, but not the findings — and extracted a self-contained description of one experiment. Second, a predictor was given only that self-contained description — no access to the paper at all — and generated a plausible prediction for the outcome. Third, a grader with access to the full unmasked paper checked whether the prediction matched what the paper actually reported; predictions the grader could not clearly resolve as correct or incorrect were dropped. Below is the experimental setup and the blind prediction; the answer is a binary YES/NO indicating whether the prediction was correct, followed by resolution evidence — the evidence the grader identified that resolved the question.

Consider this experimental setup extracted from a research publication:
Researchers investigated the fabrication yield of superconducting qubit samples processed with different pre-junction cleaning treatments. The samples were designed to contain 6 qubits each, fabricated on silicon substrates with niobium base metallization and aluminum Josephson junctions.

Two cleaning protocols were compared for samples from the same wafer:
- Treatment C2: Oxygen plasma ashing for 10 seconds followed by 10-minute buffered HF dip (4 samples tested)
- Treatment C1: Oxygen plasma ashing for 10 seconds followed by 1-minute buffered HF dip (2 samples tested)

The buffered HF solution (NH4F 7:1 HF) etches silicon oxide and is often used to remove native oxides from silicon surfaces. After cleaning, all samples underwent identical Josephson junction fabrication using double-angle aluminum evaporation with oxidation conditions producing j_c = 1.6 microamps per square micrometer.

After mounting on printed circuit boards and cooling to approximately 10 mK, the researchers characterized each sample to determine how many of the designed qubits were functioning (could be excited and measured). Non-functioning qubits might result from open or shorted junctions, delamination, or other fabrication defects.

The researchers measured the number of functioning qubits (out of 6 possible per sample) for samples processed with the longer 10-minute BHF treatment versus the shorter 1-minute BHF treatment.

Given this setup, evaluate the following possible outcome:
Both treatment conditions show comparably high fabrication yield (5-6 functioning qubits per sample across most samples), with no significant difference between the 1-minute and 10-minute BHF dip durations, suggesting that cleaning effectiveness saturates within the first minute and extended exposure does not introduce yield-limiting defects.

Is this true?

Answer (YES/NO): NO